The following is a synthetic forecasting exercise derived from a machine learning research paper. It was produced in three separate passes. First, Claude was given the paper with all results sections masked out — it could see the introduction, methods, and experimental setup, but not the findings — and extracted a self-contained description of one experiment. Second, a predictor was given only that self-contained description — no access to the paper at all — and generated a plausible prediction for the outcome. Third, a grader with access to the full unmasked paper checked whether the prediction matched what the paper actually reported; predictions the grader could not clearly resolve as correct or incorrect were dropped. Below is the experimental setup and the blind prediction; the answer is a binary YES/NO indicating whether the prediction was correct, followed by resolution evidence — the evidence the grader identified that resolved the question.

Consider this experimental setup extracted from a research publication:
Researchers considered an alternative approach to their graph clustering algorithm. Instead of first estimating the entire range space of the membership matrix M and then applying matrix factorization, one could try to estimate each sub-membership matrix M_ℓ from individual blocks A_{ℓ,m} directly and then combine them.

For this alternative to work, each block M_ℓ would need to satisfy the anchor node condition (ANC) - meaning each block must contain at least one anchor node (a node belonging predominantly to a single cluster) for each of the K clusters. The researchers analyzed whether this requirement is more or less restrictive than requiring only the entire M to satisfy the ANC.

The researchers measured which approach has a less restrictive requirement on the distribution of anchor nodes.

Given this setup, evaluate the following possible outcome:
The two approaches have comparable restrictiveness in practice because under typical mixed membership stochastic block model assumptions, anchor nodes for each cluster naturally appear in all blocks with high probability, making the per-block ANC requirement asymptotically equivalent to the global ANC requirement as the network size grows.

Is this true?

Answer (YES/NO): NO